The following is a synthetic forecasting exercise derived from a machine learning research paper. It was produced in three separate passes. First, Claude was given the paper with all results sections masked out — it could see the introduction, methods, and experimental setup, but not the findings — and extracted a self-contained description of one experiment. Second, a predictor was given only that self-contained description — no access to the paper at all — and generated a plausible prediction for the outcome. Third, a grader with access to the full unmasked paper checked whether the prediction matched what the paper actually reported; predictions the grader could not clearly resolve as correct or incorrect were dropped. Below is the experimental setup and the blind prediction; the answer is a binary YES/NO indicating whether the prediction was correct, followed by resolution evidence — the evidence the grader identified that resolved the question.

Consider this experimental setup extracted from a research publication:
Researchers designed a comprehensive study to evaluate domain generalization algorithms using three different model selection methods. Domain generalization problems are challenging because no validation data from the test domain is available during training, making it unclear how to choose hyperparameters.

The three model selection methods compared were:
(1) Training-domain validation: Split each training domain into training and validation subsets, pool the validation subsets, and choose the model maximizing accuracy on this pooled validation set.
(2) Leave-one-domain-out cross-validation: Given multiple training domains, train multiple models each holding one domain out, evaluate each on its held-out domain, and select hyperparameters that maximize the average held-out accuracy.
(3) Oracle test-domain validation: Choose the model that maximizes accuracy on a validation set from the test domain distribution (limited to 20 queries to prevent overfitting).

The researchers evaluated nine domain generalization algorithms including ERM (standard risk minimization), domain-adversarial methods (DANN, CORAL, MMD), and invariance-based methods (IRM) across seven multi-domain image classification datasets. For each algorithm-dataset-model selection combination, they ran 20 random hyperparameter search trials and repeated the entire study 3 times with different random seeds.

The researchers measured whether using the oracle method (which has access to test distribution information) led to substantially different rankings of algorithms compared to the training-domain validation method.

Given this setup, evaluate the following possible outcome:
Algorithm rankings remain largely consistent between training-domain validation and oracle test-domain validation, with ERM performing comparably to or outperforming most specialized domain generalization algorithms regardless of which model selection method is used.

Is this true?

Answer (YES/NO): YES